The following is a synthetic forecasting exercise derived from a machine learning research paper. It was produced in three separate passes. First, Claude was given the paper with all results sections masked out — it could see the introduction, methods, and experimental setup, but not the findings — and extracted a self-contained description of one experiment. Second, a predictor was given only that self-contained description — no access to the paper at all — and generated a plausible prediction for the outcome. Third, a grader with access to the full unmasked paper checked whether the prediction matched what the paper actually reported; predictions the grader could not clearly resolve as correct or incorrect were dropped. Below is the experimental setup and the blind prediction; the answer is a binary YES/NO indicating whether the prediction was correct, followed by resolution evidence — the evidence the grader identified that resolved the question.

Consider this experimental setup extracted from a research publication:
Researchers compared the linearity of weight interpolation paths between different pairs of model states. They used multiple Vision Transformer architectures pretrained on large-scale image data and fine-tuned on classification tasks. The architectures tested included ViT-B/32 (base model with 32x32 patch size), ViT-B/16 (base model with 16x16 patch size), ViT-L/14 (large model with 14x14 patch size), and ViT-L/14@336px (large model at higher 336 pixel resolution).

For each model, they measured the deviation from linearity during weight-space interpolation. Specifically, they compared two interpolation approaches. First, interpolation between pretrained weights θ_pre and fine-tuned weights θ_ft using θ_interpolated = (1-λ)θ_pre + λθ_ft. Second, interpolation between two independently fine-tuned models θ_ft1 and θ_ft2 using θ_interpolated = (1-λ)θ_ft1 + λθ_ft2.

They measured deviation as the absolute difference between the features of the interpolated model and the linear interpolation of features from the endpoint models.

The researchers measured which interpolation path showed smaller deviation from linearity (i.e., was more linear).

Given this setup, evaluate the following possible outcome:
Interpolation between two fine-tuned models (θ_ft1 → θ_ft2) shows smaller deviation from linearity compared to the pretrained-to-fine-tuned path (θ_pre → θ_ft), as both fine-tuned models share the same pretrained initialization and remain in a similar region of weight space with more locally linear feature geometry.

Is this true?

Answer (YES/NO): NO